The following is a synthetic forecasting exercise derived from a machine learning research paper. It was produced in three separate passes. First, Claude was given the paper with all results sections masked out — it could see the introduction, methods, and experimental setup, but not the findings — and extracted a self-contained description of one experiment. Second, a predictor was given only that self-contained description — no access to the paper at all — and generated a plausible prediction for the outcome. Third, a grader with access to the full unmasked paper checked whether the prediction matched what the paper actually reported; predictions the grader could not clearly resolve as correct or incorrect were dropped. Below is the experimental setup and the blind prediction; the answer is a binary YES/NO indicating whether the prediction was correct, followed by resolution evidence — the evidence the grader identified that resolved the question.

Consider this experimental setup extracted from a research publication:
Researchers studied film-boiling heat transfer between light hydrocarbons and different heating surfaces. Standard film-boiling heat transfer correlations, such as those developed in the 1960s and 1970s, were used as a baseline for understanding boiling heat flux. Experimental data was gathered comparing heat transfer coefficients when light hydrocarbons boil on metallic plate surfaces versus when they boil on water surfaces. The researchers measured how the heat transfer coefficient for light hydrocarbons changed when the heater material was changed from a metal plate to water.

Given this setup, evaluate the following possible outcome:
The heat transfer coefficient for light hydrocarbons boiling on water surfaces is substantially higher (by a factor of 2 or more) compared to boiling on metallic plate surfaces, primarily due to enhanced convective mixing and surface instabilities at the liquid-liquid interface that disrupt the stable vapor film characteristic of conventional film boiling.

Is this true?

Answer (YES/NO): NO